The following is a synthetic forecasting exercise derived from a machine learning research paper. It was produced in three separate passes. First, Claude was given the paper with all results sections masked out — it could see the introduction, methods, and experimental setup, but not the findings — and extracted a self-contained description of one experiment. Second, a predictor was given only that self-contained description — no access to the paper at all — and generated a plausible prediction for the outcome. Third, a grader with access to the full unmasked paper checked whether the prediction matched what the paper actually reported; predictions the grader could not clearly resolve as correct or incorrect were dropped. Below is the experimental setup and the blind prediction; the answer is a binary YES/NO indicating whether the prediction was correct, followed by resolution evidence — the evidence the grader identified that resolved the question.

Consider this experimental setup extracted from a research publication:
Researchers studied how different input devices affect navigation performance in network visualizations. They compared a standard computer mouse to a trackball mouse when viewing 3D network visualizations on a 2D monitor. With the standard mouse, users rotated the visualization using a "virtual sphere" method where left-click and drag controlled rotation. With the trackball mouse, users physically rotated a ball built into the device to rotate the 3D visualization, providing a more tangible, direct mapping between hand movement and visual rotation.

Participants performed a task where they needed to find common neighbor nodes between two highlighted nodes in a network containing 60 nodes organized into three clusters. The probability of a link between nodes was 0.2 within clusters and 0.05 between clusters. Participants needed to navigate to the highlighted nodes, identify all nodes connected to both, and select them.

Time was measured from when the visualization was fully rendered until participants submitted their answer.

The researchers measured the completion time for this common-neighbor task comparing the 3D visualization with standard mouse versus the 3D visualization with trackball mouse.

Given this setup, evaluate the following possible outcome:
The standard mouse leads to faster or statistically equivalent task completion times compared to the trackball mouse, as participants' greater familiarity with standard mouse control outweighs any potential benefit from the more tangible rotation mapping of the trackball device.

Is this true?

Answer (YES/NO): YES